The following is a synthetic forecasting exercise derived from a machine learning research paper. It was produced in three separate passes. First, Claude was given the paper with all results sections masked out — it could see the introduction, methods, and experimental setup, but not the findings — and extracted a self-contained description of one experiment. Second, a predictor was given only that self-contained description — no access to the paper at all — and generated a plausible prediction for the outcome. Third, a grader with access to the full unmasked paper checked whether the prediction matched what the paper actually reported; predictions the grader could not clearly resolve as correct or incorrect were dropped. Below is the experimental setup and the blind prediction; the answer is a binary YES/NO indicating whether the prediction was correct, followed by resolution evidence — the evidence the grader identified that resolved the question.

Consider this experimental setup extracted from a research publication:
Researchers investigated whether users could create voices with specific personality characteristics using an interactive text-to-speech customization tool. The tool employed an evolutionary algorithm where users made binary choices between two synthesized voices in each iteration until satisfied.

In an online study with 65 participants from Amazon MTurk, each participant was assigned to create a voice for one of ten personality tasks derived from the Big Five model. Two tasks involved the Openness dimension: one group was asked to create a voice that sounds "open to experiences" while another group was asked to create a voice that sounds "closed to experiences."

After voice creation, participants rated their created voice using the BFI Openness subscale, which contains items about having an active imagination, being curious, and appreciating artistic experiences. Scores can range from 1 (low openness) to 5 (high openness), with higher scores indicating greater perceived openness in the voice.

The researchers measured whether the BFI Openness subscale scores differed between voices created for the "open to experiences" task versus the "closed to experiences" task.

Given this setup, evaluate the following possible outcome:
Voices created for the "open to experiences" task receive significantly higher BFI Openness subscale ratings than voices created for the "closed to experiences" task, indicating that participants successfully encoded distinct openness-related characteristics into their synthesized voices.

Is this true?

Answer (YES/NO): NO